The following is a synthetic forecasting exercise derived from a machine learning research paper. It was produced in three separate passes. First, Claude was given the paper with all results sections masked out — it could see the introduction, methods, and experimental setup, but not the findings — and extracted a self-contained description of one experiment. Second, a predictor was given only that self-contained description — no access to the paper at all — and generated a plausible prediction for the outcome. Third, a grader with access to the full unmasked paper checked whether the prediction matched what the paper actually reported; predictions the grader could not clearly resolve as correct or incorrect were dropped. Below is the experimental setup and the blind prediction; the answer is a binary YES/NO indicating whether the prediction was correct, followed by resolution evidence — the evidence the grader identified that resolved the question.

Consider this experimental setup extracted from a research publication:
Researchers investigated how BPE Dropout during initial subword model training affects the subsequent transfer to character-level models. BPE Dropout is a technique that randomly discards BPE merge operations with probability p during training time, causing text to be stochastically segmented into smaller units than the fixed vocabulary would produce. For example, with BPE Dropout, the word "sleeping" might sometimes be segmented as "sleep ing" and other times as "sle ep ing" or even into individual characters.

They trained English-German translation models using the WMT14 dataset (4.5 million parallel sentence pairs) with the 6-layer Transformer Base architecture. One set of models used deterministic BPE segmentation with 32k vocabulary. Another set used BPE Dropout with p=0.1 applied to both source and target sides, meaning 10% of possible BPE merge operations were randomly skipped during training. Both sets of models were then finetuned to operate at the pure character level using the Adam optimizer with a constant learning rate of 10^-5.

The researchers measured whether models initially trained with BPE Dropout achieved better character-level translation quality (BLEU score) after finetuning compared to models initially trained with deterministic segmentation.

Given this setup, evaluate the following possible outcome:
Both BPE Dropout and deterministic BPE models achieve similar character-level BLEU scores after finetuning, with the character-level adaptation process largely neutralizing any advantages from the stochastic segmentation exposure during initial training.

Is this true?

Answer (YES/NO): YES